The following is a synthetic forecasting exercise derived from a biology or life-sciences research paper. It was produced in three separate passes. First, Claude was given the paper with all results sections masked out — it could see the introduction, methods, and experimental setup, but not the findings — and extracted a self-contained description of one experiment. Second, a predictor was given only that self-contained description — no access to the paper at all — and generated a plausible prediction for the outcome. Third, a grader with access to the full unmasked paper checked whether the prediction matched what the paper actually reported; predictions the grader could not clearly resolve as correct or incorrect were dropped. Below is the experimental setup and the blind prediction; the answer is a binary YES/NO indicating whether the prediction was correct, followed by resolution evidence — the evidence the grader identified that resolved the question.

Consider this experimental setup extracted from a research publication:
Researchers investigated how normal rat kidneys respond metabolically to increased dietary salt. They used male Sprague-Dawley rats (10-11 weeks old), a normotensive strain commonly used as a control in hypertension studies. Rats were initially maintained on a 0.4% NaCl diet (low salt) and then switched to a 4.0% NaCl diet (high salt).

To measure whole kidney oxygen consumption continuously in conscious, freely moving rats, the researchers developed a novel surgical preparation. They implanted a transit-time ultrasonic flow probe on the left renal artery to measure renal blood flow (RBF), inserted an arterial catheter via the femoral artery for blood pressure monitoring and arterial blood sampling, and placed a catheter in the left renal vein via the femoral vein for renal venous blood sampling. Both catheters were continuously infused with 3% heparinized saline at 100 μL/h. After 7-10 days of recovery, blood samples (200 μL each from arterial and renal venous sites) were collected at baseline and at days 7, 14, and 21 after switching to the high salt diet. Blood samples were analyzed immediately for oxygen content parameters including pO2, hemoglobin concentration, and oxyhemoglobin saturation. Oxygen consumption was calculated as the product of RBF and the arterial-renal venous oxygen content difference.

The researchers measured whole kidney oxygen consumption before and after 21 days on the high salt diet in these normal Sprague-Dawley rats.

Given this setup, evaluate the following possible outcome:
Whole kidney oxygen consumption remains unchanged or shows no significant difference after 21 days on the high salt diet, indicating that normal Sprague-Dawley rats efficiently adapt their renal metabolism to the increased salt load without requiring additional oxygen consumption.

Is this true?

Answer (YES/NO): NO